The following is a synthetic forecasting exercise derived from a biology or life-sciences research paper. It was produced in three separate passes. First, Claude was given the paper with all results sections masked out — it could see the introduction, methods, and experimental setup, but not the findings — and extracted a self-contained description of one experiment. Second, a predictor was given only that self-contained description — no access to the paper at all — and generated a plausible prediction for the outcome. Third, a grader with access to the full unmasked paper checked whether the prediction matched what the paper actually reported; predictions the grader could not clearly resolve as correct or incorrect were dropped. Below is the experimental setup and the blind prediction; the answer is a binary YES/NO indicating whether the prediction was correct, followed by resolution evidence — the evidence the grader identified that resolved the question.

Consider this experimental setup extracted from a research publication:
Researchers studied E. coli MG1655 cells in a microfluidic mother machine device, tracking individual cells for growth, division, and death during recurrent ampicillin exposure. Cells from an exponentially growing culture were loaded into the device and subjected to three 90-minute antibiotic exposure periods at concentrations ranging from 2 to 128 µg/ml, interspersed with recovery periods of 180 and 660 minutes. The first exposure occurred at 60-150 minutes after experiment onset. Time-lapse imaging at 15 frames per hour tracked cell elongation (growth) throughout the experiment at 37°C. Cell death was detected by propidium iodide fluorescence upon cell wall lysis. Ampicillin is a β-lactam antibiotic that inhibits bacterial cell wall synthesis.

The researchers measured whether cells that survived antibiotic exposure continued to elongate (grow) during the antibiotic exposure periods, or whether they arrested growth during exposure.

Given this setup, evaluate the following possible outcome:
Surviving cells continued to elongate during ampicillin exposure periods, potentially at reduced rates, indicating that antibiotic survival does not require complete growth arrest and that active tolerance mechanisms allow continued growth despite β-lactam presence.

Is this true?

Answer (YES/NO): YES